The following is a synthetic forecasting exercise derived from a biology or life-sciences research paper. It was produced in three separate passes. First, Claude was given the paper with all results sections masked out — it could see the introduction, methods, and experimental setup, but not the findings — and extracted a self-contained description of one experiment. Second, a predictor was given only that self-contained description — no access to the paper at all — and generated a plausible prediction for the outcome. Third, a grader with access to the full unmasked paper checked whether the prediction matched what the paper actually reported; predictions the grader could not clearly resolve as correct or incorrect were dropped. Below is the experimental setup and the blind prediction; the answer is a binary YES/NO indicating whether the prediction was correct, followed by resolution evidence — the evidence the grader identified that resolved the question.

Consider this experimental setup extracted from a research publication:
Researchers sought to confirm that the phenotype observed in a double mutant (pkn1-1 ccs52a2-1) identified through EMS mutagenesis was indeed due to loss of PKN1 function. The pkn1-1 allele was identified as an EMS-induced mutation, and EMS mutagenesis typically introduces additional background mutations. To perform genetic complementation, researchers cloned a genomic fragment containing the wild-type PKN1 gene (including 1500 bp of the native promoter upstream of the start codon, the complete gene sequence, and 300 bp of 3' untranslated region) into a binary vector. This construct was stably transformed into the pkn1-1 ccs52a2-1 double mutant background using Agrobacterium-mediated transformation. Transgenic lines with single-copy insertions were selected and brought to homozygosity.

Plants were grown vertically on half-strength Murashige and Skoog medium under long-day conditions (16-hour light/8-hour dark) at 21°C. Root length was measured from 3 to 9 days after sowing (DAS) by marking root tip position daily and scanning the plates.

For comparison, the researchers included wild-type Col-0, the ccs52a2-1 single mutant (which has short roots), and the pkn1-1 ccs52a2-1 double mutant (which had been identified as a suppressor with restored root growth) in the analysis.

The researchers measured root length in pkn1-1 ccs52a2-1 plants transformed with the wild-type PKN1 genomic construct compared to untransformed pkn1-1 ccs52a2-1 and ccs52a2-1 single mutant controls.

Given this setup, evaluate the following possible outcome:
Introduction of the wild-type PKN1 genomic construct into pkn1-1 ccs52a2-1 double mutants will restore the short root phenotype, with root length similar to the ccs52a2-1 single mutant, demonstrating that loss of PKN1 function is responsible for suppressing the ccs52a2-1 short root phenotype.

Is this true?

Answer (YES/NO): NO